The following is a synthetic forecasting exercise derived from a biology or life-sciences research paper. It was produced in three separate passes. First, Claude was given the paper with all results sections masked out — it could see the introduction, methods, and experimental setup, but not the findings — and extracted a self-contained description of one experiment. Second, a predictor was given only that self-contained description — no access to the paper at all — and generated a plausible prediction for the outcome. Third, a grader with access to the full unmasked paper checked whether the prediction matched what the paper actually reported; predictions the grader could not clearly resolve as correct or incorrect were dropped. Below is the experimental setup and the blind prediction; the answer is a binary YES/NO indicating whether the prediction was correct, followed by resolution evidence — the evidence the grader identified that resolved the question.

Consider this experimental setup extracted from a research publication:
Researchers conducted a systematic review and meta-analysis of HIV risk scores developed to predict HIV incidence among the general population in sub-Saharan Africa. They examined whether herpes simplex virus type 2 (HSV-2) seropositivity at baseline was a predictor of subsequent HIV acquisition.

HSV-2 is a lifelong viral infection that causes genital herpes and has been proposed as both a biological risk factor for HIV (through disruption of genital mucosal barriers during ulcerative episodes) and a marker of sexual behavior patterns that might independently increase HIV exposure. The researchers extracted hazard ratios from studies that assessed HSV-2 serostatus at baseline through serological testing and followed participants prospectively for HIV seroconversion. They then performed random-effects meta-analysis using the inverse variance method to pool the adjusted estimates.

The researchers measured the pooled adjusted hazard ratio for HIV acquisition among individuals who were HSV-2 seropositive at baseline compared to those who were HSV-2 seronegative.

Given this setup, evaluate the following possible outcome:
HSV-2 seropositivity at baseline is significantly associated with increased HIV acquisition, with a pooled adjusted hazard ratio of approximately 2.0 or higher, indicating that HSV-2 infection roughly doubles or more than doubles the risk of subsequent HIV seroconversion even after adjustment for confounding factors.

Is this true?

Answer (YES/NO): NO